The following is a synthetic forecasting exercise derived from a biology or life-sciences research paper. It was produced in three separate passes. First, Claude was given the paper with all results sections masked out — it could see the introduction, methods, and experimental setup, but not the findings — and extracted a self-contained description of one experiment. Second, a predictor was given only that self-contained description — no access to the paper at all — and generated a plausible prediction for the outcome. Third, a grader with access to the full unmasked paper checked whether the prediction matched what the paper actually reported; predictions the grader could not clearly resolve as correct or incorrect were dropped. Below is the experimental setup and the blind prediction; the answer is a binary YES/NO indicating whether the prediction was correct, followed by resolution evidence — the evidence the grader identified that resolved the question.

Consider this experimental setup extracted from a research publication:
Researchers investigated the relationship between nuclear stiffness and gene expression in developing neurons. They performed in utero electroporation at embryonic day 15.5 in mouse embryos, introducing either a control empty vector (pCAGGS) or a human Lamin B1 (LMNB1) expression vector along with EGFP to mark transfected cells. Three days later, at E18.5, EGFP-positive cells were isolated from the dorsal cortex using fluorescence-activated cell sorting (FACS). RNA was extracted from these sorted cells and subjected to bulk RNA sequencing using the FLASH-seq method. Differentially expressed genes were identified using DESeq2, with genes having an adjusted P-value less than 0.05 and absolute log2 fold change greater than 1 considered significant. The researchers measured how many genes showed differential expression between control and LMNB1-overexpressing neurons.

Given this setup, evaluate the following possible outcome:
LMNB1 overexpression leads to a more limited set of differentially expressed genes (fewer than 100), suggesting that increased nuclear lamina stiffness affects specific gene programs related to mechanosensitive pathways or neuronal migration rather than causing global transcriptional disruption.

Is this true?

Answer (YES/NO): NO